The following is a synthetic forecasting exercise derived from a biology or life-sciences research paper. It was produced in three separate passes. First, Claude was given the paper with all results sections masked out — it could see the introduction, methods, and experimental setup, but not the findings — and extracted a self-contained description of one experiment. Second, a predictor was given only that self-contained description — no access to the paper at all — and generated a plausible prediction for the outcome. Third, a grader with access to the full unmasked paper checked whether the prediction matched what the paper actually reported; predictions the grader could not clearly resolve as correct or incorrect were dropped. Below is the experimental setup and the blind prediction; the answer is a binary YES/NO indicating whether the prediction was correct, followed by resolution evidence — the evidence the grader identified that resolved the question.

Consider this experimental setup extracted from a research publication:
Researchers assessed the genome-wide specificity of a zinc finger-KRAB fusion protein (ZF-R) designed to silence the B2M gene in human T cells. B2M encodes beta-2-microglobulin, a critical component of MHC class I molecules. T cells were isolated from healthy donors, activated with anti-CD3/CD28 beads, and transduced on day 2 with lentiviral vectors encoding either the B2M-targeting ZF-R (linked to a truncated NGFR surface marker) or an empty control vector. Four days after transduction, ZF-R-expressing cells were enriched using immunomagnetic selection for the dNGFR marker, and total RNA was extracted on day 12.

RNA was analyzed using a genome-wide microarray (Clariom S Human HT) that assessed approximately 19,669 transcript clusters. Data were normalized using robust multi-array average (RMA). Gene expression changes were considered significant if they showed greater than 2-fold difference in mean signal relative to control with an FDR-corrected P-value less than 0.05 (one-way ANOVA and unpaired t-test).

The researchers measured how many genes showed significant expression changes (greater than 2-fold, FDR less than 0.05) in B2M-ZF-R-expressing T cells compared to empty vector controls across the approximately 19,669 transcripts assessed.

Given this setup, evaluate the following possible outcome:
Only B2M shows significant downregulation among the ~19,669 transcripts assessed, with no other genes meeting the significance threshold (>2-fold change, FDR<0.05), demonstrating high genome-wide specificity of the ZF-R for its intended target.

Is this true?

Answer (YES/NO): NO